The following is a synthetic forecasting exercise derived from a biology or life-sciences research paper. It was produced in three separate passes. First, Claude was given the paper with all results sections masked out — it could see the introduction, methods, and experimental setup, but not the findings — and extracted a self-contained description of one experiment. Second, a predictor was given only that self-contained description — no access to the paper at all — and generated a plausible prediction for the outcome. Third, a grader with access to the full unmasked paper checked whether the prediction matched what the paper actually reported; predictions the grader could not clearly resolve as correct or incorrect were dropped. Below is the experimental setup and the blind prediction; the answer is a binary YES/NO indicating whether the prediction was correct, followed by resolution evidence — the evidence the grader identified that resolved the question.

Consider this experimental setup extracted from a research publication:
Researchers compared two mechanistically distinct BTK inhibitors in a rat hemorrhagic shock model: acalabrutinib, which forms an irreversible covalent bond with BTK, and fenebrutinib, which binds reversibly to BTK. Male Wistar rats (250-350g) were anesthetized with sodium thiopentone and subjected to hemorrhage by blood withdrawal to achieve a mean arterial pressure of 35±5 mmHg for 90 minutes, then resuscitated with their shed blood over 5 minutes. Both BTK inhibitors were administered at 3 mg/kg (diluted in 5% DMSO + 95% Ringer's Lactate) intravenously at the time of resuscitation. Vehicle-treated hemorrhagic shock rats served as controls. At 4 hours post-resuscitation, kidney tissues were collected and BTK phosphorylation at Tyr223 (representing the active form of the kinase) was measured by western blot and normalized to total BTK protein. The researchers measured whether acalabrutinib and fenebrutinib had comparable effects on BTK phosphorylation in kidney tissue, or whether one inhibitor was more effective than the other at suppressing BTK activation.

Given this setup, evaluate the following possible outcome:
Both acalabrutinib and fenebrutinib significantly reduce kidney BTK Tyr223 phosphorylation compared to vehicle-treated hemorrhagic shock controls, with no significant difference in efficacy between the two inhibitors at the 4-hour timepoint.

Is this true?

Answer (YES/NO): YES